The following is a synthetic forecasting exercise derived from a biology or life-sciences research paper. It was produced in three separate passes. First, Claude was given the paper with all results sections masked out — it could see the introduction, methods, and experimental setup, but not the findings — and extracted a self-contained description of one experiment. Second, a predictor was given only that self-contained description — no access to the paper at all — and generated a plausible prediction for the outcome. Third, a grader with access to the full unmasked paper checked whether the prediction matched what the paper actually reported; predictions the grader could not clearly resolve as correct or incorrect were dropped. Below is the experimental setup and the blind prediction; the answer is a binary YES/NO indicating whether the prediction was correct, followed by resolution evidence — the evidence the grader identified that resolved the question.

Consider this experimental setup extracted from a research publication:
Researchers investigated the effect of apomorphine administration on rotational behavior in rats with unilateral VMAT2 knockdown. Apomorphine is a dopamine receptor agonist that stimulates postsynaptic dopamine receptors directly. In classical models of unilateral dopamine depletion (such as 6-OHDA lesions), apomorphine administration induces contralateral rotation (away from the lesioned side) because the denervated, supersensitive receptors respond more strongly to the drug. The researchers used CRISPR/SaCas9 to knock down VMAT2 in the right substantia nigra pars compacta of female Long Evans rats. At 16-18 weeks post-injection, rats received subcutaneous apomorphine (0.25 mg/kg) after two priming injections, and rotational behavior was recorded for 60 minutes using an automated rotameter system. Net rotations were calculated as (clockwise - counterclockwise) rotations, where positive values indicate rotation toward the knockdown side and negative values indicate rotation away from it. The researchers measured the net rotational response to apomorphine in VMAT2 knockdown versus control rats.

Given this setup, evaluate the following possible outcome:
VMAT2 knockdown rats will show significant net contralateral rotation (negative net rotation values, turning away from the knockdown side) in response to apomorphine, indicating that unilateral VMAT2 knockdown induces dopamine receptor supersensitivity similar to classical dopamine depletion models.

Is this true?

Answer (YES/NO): YES